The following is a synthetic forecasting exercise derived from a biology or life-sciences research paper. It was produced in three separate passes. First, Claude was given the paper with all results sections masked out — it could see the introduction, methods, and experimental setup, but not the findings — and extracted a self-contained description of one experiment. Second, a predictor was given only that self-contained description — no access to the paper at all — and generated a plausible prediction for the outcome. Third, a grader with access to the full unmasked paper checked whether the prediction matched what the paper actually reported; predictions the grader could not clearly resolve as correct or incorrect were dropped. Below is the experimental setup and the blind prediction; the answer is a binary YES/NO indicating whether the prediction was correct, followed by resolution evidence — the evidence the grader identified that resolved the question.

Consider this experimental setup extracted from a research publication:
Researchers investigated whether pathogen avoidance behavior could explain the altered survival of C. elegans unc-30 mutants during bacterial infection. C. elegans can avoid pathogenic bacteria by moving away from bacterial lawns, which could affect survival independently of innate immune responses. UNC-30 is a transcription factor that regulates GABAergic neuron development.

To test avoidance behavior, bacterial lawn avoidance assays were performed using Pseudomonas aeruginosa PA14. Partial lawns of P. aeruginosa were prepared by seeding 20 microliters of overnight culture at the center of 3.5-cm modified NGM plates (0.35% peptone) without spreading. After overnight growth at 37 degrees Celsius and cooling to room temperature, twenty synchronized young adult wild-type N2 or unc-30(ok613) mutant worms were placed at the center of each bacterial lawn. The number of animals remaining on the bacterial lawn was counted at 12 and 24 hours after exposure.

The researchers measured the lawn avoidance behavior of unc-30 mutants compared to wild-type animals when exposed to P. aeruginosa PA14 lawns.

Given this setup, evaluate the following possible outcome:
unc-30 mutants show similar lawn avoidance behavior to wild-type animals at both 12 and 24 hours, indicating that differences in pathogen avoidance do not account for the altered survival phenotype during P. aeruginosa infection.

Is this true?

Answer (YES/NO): YES